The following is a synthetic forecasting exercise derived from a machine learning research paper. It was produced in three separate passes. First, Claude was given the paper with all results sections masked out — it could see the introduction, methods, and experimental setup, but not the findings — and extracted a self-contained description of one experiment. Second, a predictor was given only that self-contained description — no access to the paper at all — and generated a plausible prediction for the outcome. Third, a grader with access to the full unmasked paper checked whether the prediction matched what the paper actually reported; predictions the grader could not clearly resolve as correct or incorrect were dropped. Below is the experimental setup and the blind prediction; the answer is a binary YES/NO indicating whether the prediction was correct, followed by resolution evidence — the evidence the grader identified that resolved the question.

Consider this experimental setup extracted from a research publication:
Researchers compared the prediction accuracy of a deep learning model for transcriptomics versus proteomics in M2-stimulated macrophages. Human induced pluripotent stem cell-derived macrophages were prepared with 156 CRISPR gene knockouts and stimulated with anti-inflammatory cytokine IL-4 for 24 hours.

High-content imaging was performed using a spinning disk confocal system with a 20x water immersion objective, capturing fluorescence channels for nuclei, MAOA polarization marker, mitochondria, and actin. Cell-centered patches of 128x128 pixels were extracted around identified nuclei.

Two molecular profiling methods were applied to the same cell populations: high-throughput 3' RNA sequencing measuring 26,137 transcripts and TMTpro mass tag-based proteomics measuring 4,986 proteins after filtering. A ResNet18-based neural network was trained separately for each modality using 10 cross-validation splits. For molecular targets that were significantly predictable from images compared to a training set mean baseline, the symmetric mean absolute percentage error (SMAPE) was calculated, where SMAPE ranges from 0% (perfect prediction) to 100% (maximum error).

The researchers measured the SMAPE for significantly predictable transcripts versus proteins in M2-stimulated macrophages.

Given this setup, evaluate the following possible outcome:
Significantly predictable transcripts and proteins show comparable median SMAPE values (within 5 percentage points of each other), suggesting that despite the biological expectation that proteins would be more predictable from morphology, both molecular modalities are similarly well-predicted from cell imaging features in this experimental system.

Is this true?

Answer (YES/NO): NO